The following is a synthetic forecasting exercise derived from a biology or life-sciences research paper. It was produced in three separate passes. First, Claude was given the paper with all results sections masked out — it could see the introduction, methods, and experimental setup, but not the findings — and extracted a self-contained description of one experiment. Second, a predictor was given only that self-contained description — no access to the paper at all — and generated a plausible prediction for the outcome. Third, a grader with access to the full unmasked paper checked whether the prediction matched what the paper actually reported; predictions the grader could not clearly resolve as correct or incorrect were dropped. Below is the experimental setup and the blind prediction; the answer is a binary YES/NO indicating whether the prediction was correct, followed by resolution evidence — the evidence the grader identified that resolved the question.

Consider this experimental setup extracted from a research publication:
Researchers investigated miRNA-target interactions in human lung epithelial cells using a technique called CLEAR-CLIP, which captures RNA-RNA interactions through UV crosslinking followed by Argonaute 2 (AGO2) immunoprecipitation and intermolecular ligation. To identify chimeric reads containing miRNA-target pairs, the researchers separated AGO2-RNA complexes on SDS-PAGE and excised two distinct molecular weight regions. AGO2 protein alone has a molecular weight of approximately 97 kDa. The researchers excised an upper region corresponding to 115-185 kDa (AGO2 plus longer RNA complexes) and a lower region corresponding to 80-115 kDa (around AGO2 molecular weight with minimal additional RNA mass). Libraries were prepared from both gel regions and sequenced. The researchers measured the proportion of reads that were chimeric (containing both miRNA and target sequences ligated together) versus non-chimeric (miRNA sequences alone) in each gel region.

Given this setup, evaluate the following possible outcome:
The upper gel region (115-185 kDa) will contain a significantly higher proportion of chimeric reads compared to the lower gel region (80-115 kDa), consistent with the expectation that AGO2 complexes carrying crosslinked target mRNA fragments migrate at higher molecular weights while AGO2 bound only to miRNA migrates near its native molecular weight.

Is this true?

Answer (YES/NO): YES